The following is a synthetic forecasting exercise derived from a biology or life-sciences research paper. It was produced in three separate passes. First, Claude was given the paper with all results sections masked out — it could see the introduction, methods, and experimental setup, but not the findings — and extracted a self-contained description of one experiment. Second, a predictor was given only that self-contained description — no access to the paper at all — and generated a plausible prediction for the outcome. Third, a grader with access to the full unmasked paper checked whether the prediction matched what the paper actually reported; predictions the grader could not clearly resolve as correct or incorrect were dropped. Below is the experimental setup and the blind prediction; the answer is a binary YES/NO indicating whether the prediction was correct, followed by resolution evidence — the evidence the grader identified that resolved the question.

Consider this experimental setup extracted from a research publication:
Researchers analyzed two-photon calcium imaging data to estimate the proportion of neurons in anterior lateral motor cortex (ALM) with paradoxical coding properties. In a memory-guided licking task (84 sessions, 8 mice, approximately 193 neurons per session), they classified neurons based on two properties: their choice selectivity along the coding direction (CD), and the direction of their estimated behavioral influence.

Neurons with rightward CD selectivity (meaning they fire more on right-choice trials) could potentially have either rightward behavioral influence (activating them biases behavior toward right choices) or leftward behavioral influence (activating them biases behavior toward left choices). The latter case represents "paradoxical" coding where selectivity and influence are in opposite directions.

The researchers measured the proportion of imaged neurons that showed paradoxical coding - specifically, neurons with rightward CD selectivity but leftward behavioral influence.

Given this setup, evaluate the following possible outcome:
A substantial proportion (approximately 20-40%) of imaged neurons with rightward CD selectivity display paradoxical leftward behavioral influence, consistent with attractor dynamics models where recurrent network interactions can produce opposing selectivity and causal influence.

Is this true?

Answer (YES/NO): YES